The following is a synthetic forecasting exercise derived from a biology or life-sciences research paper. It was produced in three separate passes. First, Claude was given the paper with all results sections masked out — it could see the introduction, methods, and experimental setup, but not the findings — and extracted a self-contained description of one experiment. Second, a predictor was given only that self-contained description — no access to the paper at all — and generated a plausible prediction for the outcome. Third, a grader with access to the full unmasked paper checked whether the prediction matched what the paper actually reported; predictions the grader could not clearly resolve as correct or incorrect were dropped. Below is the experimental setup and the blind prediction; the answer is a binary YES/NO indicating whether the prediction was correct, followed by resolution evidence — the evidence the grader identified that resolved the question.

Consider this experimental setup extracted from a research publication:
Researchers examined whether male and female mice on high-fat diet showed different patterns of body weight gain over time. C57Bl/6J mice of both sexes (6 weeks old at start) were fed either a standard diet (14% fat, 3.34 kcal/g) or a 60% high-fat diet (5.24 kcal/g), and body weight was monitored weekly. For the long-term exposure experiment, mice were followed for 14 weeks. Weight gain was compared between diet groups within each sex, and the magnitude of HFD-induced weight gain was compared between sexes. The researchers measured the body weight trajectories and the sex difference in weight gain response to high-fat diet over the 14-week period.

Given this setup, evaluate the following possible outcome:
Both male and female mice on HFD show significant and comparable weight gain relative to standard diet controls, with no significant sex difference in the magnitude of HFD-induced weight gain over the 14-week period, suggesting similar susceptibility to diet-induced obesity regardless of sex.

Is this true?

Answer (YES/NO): NO